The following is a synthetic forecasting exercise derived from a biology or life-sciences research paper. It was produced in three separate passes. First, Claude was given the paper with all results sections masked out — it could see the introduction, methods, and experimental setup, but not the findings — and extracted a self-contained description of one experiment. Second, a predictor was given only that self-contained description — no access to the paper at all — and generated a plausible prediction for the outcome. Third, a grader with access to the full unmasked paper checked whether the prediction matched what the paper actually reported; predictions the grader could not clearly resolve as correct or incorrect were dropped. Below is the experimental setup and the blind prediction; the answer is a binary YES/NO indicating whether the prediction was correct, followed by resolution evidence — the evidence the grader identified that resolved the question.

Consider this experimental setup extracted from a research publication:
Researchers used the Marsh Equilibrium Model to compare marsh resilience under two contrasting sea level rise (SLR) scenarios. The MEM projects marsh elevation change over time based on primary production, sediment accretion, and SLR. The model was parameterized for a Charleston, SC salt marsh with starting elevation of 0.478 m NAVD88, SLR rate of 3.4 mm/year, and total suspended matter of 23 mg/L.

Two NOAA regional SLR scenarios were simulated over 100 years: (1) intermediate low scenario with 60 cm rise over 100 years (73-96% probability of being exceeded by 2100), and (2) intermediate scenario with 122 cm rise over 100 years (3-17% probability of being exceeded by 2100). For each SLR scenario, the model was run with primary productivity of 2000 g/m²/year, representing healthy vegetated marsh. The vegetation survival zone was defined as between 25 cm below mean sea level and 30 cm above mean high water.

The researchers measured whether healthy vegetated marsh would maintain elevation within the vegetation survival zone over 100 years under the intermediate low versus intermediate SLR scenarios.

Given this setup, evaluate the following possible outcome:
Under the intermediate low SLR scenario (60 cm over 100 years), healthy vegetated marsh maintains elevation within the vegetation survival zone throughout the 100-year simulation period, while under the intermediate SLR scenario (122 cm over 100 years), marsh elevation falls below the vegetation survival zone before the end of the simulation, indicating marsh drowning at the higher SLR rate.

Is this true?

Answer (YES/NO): YES